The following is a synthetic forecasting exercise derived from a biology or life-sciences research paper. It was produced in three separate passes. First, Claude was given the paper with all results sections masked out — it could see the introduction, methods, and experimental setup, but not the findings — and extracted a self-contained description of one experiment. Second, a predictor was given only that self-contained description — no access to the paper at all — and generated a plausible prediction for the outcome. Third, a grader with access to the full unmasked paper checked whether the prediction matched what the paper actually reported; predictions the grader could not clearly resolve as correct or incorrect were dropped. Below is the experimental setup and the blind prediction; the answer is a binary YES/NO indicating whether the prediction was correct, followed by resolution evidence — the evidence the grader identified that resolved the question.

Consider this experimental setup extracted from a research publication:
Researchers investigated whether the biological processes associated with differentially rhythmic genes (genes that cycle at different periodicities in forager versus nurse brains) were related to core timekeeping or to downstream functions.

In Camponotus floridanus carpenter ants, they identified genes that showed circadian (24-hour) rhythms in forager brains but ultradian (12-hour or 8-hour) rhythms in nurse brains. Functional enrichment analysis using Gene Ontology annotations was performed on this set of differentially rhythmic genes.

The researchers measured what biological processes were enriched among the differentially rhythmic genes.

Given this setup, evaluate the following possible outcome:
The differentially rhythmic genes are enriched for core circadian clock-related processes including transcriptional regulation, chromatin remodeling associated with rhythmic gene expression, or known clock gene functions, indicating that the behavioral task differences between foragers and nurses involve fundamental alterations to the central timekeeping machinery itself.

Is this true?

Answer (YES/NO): YES